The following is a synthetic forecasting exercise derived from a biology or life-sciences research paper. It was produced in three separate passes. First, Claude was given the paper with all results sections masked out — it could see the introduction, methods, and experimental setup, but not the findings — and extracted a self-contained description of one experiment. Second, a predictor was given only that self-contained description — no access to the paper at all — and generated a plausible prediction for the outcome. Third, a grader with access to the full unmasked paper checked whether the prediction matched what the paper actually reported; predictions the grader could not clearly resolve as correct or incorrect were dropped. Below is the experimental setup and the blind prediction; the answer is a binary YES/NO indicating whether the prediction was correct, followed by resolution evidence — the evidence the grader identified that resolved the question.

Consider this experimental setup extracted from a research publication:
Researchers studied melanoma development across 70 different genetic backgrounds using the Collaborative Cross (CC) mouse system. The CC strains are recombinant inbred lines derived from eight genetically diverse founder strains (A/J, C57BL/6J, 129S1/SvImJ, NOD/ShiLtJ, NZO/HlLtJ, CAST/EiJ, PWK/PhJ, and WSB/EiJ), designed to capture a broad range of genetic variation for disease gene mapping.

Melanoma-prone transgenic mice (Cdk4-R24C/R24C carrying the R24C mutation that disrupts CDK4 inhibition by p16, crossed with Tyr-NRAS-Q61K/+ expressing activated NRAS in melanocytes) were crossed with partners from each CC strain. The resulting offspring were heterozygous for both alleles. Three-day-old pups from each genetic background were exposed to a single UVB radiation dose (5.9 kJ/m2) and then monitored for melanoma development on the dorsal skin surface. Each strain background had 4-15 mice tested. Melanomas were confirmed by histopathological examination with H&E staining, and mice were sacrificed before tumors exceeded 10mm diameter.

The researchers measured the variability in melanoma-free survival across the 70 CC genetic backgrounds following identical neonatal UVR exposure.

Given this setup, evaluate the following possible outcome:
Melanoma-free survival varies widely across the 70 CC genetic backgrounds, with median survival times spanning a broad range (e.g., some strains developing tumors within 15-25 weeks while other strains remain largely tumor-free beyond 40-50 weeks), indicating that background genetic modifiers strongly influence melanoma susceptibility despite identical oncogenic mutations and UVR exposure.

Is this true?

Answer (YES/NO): YES